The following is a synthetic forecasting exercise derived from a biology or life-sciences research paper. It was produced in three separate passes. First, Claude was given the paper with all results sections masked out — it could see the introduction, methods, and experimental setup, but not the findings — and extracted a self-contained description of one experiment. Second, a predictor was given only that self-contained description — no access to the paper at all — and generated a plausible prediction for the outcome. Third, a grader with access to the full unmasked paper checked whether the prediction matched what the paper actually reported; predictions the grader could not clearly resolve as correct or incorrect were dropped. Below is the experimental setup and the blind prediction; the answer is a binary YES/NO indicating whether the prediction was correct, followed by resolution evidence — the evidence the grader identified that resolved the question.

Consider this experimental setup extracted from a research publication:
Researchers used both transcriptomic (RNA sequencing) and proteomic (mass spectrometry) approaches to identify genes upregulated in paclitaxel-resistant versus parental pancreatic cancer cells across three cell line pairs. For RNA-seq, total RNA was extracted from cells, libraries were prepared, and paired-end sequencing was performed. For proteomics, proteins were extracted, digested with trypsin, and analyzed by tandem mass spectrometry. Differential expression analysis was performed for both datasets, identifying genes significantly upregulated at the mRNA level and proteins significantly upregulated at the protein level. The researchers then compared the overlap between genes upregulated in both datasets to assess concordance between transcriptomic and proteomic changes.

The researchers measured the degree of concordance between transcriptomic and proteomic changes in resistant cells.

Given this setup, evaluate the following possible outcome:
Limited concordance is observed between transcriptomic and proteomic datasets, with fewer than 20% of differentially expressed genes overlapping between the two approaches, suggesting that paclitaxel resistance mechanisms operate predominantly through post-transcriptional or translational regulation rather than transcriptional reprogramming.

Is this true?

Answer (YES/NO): NO